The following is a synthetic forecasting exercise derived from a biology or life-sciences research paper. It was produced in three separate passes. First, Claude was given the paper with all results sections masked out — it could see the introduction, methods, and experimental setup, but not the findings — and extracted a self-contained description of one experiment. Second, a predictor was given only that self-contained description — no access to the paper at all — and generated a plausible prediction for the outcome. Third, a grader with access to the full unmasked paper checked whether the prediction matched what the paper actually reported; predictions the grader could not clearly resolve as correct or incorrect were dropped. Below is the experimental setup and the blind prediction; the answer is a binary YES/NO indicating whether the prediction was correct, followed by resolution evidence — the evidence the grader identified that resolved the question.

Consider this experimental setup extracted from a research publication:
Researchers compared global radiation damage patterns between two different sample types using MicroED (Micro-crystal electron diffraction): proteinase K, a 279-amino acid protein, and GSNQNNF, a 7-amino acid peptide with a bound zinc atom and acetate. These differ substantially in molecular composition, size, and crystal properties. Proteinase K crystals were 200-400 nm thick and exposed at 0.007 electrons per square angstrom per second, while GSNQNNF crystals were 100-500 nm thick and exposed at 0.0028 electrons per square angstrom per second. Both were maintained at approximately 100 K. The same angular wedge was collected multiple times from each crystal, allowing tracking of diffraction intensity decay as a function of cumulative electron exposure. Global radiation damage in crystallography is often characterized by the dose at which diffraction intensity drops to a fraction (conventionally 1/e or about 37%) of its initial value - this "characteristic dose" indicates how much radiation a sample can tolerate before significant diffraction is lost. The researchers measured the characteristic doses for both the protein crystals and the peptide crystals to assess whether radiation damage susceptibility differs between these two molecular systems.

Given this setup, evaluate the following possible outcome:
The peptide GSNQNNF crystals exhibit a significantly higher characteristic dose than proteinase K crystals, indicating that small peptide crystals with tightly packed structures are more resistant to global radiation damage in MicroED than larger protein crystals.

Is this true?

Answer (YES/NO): NO